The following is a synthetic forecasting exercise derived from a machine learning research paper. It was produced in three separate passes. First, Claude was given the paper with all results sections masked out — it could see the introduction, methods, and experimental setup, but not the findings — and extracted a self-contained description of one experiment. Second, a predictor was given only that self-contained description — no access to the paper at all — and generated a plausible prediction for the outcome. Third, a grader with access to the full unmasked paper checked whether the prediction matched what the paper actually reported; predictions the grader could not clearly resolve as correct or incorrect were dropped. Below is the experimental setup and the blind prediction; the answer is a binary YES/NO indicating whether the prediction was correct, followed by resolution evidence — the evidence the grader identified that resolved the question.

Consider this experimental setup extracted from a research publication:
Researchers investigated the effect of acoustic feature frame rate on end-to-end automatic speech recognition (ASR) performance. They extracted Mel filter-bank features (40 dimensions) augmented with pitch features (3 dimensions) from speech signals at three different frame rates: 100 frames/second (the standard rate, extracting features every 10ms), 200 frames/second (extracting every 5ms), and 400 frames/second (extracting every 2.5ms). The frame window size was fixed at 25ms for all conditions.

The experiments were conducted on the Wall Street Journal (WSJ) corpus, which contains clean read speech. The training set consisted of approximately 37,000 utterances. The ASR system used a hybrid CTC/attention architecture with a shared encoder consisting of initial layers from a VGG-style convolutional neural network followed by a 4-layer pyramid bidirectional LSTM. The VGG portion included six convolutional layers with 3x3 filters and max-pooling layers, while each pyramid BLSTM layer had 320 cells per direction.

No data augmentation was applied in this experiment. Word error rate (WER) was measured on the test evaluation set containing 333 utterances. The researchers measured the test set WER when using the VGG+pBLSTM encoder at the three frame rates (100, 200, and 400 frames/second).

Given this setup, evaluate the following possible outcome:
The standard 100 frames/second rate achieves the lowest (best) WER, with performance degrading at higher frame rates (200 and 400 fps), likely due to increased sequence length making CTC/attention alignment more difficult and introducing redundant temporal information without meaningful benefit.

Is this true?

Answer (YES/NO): NO